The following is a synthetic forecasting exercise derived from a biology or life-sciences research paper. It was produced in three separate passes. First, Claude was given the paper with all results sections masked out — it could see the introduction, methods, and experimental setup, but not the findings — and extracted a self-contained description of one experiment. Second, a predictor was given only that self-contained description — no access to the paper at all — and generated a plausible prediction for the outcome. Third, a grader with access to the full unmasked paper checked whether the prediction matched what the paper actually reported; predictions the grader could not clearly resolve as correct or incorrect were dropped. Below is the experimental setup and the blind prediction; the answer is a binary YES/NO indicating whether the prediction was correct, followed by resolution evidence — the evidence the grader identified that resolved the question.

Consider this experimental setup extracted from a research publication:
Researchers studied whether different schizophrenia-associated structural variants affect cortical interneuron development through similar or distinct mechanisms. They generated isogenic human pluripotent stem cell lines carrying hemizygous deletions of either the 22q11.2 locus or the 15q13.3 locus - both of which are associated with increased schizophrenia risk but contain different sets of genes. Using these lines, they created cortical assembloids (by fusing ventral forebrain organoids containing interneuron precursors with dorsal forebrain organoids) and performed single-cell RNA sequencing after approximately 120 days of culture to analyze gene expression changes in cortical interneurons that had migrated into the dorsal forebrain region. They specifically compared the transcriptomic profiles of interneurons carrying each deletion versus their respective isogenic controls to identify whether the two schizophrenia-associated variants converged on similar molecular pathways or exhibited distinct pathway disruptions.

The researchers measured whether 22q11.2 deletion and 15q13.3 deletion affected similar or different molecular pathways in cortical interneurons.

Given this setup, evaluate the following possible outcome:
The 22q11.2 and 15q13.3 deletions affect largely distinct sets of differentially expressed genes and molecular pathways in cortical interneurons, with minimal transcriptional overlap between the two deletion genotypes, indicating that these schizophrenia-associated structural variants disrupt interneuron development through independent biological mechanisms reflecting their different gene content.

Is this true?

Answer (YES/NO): YES